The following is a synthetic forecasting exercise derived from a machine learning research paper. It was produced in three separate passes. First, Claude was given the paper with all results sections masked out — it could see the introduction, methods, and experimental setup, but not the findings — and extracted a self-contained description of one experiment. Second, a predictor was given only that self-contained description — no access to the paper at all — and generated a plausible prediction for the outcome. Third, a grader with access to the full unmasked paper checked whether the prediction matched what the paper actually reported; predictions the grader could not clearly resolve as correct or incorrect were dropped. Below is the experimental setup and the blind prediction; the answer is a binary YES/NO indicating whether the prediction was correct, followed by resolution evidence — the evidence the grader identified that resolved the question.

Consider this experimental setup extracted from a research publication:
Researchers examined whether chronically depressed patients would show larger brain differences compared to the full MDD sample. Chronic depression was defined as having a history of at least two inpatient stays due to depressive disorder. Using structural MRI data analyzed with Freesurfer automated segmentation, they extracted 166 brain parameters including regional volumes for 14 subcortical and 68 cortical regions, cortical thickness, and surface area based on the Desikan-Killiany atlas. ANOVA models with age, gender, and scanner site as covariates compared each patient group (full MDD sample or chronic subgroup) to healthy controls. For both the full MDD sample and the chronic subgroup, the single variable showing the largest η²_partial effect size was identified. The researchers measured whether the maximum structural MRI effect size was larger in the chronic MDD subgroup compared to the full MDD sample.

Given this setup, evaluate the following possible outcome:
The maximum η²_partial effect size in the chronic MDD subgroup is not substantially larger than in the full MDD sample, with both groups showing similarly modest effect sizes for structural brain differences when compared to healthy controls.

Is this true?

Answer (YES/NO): YES